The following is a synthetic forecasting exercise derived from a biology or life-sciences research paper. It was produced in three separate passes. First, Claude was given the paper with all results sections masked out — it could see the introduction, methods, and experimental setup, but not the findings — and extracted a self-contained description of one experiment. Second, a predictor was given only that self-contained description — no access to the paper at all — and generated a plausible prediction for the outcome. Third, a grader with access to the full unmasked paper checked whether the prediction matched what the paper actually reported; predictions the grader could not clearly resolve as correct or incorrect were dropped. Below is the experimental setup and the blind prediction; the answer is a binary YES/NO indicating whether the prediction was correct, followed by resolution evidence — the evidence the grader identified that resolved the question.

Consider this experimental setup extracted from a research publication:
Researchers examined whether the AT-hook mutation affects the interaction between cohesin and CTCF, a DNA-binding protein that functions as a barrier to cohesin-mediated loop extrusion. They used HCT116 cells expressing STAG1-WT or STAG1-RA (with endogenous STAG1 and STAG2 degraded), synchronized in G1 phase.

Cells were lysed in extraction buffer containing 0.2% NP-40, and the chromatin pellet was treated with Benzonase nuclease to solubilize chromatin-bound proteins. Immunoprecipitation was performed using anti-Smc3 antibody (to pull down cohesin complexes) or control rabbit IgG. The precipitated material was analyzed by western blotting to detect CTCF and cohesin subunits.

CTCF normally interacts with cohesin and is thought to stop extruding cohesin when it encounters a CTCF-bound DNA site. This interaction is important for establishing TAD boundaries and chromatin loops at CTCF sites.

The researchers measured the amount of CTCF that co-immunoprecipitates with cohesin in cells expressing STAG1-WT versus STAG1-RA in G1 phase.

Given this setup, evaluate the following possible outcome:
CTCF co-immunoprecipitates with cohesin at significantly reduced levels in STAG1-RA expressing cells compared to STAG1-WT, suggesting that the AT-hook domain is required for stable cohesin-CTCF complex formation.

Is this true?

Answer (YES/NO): YES